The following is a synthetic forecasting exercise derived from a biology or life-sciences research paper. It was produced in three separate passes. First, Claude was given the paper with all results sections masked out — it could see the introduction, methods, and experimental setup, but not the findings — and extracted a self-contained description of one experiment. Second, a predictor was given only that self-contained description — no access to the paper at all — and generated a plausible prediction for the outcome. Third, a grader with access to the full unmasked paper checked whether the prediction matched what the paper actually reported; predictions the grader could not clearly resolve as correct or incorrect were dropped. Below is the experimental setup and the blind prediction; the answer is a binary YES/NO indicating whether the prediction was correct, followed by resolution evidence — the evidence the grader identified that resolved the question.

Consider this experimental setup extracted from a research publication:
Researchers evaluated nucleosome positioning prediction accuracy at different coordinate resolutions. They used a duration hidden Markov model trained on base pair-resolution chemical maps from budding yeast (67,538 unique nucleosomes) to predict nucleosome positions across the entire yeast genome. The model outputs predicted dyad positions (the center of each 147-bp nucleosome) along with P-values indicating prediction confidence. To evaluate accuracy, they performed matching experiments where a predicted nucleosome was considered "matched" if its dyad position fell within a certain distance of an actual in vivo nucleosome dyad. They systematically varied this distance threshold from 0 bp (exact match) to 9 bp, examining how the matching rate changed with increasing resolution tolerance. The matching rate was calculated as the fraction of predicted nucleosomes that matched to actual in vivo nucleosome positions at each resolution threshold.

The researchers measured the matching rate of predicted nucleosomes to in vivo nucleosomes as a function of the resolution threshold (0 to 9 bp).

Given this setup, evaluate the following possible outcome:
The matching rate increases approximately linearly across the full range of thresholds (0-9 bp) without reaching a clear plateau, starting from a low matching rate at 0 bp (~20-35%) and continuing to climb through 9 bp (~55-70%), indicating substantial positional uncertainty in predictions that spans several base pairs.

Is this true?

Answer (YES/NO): NO